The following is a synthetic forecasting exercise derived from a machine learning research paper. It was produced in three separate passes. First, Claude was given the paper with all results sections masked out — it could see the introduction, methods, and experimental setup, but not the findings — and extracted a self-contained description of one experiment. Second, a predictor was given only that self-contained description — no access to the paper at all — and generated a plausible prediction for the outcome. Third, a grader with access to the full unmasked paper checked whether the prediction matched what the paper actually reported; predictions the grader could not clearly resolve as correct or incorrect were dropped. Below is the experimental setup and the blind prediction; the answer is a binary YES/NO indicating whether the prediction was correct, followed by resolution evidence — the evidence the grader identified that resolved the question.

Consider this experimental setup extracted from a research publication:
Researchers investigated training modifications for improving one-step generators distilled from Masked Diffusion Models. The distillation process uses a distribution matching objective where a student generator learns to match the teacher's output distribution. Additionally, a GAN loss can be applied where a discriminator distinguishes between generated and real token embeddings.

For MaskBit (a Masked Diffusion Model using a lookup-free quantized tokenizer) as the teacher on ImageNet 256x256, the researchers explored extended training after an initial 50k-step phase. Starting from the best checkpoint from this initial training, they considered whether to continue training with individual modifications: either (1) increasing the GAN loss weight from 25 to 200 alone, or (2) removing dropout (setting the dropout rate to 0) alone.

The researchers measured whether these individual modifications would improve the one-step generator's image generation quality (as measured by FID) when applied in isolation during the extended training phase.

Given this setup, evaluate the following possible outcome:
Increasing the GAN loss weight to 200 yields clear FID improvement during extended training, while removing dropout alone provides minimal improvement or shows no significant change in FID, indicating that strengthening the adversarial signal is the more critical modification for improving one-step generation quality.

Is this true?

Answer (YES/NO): NO